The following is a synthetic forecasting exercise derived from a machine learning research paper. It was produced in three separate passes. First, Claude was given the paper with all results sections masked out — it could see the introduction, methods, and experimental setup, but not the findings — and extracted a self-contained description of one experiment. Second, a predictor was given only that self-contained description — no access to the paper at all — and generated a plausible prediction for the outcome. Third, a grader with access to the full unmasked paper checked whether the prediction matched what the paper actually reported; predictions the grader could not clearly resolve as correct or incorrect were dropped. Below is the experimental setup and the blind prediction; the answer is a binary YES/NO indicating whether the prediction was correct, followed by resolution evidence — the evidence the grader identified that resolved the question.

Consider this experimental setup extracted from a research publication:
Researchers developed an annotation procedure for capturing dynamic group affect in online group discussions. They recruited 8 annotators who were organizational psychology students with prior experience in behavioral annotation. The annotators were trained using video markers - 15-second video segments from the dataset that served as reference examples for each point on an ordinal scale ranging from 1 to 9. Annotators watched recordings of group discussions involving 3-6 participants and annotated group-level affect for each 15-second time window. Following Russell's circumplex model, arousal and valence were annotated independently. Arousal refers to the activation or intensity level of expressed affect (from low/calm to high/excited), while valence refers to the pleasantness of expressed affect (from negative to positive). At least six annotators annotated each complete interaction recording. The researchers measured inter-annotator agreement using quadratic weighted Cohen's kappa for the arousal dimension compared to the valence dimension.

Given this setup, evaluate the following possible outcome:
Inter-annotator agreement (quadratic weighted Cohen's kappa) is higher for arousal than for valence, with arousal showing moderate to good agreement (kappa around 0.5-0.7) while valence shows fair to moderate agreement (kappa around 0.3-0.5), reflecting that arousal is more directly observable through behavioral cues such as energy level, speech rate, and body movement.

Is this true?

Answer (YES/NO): NO